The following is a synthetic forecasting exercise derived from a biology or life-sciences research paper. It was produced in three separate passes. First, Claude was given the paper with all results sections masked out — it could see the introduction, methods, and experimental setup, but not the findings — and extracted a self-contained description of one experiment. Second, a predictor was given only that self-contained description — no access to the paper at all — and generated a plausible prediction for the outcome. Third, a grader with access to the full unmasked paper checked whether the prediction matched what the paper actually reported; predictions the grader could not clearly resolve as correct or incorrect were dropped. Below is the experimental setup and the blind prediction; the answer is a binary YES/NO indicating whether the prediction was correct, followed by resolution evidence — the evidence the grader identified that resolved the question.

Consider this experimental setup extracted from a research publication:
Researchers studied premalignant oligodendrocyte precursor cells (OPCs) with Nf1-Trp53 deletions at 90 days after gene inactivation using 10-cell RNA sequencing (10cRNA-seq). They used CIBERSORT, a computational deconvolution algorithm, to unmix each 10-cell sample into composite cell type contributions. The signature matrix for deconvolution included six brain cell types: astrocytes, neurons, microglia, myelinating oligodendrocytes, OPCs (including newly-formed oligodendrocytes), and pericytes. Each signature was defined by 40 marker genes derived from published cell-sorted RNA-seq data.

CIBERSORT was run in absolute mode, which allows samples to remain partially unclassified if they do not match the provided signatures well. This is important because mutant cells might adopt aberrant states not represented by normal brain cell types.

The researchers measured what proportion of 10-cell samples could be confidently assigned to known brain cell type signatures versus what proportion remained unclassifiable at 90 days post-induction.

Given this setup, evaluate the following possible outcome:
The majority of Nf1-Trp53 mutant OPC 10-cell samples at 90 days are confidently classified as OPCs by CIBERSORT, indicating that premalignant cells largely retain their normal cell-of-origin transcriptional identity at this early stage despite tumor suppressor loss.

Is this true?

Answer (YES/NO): NO